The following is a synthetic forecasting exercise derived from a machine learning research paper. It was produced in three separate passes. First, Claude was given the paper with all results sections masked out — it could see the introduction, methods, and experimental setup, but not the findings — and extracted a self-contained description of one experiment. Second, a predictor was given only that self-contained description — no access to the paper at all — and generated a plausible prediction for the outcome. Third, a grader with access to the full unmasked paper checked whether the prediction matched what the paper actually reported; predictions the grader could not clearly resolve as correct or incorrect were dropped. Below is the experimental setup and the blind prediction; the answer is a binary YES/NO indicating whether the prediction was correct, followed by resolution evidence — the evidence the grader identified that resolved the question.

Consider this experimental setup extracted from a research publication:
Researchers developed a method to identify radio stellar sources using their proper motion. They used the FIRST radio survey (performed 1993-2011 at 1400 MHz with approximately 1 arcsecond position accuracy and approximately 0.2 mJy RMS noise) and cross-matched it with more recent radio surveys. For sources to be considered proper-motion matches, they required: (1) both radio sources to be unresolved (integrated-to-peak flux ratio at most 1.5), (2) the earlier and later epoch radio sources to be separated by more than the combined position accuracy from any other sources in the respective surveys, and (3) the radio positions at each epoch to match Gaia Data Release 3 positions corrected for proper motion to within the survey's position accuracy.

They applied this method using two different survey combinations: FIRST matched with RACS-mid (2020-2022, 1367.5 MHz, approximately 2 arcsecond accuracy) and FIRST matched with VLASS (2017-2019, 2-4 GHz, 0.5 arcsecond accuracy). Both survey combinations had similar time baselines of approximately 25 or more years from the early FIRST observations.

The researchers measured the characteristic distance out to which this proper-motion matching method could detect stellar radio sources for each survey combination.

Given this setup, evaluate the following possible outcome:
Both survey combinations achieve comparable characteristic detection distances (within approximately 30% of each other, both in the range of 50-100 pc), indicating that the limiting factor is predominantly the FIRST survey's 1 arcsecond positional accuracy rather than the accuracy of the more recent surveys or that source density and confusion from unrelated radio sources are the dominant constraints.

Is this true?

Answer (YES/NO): NO